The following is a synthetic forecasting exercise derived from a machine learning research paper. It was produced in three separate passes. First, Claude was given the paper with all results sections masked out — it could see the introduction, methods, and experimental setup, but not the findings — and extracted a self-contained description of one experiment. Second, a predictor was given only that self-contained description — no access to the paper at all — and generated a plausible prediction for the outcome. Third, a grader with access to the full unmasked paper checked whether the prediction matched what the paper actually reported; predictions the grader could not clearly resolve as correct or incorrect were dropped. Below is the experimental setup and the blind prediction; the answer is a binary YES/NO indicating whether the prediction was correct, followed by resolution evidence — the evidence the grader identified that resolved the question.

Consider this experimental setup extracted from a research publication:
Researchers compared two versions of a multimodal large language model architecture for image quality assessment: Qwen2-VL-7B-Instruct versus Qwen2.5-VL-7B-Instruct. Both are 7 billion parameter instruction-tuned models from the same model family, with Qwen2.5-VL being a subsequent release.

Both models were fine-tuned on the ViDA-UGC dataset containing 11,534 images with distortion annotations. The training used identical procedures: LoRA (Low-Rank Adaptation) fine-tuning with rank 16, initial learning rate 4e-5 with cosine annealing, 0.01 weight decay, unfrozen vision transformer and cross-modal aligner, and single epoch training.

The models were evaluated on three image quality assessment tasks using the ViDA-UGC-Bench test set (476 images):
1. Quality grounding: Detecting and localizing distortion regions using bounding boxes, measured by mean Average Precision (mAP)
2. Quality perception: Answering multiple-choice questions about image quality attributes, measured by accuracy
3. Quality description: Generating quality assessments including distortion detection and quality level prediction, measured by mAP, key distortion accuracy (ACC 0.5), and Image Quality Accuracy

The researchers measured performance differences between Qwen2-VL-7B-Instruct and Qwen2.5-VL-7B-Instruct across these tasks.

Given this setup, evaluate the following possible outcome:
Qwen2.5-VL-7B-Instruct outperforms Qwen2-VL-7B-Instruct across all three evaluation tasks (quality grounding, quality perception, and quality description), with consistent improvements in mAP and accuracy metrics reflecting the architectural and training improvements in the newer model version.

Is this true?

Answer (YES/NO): NO